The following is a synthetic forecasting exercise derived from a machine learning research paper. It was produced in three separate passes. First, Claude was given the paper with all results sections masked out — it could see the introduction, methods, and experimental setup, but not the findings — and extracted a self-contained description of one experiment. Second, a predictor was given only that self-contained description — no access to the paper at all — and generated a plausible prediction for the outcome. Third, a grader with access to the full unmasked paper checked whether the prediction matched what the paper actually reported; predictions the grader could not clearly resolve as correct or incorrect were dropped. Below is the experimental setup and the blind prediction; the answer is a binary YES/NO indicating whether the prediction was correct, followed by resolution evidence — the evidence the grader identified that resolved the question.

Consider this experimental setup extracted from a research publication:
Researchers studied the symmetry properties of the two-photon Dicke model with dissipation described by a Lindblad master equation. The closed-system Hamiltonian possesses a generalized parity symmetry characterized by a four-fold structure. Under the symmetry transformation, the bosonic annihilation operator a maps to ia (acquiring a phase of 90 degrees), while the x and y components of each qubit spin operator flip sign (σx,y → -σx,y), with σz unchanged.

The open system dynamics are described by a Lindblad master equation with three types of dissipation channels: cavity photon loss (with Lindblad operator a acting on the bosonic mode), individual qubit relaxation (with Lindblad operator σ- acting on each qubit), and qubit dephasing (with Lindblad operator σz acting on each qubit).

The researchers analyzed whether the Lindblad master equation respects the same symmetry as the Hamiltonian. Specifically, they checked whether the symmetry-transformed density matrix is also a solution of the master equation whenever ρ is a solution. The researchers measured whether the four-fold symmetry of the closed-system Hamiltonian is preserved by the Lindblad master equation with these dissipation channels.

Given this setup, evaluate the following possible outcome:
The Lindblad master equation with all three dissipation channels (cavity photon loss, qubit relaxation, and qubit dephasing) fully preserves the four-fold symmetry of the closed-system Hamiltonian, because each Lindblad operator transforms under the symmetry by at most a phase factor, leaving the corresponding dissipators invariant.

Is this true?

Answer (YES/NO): YES